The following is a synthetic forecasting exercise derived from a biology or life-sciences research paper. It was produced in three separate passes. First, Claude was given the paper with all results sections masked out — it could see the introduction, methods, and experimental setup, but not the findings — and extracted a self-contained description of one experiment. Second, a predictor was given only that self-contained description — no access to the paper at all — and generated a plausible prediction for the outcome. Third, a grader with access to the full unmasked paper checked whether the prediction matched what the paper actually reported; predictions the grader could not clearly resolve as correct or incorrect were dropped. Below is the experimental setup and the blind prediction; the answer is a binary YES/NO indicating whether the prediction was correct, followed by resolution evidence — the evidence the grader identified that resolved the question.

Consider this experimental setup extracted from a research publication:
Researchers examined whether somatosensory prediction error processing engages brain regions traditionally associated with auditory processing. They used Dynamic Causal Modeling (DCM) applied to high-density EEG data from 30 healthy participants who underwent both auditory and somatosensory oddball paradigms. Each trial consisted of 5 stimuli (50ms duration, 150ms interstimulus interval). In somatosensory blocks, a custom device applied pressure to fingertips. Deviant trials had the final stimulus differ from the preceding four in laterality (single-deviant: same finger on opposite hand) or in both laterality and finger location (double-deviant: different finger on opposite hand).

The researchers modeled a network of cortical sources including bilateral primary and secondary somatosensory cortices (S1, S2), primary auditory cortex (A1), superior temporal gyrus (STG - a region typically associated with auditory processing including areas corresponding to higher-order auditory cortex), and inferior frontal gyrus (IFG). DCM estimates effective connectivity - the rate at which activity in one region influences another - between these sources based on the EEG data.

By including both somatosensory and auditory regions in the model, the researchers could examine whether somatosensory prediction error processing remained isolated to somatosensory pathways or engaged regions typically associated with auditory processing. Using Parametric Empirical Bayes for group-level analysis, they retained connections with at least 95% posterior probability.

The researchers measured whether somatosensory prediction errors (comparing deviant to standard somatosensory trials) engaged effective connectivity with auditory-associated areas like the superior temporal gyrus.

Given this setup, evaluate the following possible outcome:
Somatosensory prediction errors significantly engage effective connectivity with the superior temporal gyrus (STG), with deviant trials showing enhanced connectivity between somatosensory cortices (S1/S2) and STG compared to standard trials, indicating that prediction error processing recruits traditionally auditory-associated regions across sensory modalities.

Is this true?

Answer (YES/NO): NO